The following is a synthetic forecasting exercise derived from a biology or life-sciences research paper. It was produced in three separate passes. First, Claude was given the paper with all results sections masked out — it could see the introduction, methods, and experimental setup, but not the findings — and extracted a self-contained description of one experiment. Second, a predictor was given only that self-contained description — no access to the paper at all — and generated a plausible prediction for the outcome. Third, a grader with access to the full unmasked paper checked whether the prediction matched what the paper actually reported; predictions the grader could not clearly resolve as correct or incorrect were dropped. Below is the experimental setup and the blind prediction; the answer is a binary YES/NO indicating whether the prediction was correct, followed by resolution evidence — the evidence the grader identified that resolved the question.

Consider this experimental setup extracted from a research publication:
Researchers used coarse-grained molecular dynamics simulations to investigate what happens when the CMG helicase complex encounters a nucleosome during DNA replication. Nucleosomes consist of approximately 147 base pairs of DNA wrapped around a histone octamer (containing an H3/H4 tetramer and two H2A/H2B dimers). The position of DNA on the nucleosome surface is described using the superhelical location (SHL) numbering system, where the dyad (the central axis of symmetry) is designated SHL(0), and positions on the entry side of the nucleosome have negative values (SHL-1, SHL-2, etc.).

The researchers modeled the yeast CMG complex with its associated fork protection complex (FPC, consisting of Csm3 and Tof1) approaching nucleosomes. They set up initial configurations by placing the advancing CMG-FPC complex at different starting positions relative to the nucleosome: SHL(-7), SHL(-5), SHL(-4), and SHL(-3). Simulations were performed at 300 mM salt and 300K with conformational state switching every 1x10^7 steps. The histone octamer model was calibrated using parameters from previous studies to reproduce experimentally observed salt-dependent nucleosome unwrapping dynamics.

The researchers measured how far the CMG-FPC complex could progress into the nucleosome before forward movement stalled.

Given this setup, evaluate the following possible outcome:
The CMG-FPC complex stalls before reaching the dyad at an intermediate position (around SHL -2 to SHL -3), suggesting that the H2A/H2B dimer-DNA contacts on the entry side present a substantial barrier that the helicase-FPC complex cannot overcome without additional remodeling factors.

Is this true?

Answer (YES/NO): NO